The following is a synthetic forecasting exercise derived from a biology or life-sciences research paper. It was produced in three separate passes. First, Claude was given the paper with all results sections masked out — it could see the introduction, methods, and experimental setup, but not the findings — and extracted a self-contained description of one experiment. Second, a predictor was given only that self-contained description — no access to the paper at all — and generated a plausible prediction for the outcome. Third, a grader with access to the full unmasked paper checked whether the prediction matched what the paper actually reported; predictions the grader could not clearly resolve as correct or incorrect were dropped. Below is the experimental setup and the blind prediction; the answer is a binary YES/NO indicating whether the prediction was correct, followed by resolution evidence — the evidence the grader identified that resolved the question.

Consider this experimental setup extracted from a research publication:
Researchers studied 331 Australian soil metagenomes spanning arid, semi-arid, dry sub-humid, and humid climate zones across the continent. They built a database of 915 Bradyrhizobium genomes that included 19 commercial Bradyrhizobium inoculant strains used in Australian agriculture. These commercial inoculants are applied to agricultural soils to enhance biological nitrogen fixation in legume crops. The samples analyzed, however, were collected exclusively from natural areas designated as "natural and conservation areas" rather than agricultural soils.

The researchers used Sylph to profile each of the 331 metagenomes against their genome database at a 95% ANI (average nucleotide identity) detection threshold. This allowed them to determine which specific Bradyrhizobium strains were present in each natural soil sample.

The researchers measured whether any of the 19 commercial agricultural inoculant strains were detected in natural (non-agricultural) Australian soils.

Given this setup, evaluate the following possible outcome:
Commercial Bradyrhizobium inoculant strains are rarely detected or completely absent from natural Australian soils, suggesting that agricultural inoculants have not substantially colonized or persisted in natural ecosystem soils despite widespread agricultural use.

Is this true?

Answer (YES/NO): NO